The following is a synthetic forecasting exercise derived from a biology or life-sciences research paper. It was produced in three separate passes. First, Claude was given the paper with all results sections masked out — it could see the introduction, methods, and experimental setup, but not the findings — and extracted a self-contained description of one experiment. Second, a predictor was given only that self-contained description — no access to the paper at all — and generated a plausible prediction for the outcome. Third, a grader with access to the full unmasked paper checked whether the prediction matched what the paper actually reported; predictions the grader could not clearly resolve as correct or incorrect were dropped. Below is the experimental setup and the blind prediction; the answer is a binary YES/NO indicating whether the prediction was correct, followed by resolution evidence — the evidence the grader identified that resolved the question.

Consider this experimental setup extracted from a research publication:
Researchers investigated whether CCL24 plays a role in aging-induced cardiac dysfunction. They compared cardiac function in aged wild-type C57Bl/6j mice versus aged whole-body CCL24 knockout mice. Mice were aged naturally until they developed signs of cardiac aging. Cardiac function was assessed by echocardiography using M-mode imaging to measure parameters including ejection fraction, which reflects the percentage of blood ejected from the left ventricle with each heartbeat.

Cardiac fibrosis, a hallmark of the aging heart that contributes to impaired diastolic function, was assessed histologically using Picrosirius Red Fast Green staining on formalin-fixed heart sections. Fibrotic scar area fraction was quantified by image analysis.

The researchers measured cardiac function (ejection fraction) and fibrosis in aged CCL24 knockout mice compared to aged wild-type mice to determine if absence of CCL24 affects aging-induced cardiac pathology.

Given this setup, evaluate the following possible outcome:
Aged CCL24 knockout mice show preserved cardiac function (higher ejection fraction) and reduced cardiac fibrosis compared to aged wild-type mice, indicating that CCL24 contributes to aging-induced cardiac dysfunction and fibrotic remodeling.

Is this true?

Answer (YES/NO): YES